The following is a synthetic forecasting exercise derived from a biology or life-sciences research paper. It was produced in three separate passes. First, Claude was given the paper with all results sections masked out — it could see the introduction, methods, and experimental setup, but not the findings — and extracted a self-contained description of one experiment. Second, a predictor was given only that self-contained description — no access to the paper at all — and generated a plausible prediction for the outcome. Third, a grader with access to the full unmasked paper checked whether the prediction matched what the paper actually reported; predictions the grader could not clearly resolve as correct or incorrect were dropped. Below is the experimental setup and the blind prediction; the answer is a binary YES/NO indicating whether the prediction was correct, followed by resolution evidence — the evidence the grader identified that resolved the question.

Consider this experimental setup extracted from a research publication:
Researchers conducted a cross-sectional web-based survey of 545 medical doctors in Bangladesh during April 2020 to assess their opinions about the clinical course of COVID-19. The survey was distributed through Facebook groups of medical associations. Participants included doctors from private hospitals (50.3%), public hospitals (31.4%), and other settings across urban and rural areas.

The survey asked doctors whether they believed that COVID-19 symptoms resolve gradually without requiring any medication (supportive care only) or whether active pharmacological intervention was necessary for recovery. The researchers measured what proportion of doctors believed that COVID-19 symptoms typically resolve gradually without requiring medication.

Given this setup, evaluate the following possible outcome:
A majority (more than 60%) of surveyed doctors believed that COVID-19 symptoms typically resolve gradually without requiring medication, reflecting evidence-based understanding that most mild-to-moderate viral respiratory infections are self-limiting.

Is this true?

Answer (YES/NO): YES